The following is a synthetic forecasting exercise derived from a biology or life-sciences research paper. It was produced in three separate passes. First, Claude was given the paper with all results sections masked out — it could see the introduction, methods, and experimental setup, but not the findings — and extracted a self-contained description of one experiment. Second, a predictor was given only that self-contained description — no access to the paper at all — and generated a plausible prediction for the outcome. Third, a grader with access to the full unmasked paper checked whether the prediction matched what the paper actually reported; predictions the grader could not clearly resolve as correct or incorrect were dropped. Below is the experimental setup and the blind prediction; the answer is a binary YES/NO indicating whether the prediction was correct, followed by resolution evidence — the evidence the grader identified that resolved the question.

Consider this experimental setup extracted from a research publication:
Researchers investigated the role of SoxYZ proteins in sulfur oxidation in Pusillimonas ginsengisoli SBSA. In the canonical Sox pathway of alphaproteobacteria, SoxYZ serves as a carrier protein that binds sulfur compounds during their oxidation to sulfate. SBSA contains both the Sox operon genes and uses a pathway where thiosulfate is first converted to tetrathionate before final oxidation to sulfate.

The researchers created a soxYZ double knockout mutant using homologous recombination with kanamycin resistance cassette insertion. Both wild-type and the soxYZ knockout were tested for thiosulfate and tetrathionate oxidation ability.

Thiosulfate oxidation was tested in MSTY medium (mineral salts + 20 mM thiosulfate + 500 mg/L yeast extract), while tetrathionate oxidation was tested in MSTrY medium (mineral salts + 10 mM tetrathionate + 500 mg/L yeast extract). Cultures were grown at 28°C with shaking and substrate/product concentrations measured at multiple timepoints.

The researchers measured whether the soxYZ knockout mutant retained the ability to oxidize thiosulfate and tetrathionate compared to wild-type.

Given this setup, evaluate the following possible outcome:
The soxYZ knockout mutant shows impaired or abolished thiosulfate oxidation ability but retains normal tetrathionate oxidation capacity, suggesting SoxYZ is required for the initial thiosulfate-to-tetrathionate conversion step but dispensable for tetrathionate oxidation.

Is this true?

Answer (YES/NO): NO